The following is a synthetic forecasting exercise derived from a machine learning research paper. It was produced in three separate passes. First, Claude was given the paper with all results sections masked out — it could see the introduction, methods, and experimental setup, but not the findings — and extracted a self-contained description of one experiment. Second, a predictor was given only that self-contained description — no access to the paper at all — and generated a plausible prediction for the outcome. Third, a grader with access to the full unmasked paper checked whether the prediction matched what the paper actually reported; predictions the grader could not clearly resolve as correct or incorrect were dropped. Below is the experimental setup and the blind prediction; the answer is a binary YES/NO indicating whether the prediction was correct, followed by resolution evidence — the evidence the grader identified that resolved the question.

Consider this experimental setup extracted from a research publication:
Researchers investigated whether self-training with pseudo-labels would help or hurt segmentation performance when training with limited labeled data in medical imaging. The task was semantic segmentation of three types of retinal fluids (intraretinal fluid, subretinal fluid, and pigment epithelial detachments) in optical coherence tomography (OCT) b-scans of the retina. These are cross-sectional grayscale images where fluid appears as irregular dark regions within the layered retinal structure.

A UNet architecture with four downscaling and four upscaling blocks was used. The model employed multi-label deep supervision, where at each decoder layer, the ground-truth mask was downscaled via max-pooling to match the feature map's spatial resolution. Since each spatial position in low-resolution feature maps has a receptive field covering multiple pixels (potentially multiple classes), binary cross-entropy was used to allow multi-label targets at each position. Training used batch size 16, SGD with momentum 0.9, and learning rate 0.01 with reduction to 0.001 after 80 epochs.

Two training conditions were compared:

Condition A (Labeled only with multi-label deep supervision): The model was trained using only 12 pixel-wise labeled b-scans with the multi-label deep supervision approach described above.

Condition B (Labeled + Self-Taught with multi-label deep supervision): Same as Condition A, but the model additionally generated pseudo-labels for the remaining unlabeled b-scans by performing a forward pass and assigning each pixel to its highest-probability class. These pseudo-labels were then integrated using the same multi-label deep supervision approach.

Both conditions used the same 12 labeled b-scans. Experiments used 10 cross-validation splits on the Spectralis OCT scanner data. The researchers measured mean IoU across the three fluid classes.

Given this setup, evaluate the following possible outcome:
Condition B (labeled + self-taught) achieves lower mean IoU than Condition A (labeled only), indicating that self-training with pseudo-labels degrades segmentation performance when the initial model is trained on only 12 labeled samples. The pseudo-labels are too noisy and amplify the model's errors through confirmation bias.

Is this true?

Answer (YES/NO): NO